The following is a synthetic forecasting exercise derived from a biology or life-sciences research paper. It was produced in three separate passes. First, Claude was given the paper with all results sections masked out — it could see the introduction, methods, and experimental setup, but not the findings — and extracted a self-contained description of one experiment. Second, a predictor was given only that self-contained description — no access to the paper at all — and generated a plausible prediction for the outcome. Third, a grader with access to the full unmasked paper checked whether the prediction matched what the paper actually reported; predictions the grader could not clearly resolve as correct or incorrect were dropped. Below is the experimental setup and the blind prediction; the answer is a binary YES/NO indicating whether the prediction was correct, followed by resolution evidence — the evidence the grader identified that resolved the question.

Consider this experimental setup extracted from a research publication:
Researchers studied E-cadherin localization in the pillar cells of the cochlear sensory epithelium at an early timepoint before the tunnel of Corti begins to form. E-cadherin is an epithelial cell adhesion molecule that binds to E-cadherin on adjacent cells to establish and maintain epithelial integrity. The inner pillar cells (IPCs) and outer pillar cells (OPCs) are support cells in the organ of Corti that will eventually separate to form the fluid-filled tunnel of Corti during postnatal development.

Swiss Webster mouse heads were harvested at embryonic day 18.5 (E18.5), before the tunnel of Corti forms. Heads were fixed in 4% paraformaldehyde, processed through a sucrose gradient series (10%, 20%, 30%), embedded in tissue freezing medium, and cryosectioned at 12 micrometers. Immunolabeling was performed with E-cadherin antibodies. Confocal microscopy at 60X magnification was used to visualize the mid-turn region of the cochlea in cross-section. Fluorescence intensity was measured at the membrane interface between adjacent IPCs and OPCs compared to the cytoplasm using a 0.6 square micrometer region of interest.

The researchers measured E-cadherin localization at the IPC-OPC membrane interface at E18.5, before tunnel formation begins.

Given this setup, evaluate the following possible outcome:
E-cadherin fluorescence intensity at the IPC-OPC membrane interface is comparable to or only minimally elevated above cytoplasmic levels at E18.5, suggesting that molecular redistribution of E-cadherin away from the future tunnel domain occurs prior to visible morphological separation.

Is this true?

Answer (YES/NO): NO